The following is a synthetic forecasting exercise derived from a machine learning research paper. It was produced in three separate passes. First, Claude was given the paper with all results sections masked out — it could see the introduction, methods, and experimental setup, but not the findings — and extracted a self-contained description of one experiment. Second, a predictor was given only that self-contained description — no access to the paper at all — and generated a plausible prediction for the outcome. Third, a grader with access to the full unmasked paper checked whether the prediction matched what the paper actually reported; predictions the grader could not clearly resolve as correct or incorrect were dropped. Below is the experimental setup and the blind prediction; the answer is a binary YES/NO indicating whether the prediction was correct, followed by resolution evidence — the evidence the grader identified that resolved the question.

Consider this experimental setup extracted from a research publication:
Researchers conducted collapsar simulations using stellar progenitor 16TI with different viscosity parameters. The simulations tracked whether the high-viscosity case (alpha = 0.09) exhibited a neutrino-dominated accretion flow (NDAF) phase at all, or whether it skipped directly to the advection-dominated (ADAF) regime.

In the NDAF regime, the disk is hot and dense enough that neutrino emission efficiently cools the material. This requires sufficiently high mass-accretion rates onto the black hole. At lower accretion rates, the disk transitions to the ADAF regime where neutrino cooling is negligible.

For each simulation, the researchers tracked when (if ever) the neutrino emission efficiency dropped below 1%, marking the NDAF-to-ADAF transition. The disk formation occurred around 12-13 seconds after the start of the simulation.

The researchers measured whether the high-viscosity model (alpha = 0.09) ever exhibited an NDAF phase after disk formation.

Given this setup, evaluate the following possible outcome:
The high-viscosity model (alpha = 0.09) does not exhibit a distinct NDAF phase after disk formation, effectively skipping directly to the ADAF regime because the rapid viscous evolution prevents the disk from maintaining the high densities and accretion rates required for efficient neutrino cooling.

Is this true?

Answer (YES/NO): YES